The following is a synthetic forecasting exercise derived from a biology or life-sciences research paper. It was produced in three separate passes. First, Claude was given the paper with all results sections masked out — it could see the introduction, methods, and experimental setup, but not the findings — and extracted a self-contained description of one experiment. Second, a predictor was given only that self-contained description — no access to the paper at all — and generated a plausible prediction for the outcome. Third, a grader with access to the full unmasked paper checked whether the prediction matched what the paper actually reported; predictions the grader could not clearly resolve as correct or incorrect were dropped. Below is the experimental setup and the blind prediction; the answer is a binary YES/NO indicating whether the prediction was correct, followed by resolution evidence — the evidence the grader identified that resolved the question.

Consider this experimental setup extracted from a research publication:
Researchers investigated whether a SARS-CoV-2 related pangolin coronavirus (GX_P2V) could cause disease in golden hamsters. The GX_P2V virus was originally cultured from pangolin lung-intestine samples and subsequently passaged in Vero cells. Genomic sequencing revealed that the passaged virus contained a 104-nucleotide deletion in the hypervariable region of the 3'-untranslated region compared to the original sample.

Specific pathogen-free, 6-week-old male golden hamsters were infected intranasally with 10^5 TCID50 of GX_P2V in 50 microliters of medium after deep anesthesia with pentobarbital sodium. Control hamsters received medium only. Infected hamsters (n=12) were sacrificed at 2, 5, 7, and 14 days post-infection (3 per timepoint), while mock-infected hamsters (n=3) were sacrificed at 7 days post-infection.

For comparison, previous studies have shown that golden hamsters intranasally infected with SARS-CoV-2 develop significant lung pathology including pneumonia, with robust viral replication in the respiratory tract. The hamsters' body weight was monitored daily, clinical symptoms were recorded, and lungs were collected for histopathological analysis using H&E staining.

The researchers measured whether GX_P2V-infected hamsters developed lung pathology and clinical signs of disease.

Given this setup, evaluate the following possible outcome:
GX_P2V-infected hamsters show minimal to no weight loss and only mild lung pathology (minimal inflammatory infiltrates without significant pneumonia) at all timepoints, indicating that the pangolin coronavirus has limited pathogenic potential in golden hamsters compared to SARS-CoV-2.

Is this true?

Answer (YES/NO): YES